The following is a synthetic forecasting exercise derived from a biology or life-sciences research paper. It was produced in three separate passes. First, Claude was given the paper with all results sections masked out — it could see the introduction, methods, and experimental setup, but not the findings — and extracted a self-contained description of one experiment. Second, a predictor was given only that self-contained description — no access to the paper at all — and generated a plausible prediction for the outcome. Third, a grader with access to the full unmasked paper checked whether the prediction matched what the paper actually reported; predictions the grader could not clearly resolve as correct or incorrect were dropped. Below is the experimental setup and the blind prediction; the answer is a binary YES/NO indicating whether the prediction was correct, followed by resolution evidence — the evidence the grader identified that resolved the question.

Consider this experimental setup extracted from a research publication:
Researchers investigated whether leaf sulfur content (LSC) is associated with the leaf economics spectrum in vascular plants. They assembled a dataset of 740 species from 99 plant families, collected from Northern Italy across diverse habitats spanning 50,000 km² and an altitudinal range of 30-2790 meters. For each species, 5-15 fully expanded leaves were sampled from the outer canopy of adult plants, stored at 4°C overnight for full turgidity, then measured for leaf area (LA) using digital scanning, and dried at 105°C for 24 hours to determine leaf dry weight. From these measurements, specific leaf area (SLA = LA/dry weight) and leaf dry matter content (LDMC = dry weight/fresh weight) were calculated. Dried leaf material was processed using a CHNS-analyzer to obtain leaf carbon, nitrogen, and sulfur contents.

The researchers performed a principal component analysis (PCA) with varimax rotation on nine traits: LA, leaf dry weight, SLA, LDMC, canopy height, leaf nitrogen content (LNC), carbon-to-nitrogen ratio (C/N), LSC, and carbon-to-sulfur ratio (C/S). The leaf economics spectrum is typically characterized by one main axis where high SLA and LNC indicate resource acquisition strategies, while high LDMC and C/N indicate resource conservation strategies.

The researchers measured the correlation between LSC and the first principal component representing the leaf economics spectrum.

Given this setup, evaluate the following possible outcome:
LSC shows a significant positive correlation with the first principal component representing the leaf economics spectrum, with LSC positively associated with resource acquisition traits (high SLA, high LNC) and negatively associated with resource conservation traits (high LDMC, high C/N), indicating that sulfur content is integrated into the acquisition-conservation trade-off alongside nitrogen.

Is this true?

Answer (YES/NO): YES